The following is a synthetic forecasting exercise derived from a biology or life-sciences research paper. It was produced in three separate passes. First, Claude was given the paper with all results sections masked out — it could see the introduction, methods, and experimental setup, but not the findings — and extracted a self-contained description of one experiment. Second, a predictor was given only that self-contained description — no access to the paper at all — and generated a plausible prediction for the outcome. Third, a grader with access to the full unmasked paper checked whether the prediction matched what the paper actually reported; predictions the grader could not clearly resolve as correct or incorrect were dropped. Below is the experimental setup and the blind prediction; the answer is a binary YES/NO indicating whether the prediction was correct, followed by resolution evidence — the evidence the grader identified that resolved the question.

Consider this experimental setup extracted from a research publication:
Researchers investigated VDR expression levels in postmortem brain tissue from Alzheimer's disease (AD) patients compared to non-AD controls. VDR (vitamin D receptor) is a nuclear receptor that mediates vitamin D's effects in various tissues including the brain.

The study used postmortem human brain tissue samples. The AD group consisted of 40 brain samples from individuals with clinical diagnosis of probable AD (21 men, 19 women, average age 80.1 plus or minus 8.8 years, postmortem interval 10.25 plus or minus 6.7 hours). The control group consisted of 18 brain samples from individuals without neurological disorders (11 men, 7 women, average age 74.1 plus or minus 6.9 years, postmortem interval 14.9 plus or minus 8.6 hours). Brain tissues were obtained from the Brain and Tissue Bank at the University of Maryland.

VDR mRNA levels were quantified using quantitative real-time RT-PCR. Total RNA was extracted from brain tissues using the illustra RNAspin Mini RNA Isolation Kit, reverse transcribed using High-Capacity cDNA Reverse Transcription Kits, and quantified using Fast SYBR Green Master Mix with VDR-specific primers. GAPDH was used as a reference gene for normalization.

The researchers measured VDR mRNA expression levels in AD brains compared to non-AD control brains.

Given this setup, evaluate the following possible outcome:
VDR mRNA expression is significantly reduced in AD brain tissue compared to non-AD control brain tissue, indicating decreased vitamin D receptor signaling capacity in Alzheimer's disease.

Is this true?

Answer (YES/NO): NO